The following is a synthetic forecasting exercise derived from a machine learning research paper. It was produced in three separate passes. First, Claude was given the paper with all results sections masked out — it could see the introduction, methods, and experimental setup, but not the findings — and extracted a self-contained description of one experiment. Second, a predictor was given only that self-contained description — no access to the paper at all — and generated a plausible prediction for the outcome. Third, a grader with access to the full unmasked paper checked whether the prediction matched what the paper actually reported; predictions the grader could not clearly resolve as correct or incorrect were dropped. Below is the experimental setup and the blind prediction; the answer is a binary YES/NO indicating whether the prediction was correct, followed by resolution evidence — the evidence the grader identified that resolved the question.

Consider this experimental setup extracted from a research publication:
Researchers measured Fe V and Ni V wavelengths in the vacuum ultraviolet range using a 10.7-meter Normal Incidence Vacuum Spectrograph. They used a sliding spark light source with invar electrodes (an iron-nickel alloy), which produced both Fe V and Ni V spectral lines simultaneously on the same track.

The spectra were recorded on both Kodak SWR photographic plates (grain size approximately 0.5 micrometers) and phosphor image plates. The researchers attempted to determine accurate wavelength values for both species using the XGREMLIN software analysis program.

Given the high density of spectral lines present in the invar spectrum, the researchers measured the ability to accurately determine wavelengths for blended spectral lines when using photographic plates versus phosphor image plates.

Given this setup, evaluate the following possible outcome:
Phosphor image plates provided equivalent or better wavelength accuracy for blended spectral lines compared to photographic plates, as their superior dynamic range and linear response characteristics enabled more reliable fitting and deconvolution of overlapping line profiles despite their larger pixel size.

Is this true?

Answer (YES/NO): NO